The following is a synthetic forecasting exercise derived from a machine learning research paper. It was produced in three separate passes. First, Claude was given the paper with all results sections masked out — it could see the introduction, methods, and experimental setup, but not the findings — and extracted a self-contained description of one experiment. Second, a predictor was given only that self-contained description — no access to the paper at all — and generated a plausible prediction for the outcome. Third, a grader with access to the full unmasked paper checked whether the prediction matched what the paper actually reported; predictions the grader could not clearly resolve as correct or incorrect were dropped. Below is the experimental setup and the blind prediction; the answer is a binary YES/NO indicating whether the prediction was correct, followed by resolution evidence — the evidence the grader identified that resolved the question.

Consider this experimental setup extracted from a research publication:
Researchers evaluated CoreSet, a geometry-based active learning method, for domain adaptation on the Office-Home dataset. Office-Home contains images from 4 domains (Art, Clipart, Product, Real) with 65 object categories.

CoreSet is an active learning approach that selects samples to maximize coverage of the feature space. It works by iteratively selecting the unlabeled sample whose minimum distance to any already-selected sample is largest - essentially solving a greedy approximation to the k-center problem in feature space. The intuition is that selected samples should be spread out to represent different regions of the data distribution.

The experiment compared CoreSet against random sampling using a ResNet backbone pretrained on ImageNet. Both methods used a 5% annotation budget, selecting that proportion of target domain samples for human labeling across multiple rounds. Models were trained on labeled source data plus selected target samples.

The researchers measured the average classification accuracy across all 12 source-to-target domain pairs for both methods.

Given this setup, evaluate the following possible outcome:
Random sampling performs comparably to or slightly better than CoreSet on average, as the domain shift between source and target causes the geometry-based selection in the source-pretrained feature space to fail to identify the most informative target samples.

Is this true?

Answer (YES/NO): YES